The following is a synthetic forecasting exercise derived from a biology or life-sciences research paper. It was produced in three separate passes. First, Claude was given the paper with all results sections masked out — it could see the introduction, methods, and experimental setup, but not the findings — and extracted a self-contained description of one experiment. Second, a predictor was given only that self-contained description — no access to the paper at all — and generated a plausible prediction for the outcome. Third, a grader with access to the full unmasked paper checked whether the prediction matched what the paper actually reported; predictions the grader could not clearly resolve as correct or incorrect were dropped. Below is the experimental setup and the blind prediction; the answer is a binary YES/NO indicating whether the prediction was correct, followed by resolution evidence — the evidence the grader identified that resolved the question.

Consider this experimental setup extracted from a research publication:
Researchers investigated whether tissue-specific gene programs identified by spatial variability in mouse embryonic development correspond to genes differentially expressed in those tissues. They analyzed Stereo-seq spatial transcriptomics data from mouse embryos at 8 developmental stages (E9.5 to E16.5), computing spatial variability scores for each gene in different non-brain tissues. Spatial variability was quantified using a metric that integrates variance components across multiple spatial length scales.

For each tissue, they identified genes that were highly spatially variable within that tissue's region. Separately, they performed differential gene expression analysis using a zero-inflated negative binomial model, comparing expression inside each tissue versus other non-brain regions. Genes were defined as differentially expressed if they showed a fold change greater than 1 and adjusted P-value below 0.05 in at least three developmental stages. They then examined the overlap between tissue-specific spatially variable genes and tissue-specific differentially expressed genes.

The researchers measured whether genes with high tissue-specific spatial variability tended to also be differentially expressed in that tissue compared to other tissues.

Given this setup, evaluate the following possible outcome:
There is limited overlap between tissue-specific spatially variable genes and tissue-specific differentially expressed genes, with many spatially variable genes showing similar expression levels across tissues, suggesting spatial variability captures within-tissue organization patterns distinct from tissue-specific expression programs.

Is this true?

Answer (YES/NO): NO